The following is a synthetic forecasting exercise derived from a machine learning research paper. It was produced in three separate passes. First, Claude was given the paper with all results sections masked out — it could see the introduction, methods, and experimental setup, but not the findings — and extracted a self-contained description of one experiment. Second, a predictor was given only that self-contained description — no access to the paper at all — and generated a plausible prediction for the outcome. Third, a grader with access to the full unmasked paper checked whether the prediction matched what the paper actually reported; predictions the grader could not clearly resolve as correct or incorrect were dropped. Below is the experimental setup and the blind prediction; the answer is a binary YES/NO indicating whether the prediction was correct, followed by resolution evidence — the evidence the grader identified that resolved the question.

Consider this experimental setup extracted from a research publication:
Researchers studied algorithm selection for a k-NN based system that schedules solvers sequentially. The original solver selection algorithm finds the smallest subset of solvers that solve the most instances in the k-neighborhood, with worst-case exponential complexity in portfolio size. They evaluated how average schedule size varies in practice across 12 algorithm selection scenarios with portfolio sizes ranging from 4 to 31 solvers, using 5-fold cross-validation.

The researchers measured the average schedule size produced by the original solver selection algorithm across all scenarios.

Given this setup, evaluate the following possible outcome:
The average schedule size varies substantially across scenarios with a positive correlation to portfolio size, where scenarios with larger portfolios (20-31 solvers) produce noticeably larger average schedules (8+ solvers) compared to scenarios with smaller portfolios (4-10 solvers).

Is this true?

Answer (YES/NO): NO